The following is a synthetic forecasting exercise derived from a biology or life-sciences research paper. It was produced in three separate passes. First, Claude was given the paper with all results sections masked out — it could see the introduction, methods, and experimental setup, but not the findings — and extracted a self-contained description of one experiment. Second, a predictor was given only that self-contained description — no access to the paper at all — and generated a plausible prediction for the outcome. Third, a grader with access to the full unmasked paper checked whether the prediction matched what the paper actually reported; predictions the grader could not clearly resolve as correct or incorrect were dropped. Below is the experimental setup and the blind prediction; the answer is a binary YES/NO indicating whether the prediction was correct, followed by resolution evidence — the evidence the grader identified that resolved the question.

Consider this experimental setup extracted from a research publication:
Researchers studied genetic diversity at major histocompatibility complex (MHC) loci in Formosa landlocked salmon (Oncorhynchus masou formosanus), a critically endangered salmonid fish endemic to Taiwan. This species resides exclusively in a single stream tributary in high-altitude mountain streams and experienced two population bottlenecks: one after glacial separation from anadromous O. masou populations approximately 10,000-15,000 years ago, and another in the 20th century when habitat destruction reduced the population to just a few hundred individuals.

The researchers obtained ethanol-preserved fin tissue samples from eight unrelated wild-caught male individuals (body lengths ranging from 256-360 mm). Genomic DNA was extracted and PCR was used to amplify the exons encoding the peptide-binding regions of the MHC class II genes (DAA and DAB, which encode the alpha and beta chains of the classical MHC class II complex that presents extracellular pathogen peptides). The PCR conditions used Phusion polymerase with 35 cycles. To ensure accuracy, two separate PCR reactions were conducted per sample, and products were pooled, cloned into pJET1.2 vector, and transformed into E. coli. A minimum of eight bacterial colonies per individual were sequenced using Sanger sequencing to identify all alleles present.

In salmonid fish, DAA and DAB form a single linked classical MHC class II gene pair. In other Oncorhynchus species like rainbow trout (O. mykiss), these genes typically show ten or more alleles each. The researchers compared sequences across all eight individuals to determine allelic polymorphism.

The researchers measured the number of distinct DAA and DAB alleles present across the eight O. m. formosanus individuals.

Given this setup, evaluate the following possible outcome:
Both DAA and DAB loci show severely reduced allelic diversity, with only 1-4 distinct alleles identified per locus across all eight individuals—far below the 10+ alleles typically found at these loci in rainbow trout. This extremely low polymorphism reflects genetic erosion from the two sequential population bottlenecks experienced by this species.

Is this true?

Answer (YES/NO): YES